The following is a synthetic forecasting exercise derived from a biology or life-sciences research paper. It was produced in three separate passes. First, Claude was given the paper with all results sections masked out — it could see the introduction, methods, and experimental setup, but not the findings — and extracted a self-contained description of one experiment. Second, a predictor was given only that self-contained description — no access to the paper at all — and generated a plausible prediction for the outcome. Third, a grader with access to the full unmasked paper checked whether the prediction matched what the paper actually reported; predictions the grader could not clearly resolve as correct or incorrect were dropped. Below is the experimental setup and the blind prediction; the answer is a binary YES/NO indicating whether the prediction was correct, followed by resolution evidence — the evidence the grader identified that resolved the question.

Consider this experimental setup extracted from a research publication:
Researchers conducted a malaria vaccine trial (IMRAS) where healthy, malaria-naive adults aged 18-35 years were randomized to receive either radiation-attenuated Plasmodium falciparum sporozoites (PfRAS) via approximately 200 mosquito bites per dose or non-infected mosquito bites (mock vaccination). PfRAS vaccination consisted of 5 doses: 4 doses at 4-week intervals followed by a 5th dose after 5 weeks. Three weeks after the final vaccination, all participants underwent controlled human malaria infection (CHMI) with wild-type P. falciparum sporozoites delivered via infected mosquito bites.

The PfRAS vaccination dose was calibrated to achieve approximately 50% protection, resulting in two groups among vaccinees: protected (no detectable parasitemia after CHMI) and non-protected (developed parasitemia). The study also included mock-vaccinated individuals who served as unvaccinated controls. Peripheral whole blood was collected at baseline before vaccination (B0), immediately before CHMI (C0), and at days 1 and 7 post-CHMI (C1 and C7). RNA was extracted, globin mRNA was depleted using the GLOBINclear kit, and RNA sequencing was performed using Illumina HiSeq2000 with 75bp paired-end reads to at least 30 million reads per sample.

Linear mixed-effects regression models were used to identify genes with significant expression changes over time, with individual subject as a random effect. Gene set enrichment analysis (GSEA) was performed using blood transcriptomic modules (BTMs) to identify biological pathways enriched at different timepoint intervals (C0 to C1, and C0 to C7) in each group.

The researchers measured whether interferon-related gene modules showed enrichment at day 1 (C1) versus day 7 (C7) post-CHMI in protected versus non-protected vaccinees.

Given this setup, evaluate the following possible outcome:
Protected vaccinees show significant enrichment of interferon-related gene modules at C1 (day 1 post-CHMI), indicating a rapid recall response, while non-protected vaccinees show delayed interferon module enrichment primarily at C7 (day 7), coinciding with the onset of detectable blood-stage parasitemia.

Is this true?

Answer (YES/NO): NO